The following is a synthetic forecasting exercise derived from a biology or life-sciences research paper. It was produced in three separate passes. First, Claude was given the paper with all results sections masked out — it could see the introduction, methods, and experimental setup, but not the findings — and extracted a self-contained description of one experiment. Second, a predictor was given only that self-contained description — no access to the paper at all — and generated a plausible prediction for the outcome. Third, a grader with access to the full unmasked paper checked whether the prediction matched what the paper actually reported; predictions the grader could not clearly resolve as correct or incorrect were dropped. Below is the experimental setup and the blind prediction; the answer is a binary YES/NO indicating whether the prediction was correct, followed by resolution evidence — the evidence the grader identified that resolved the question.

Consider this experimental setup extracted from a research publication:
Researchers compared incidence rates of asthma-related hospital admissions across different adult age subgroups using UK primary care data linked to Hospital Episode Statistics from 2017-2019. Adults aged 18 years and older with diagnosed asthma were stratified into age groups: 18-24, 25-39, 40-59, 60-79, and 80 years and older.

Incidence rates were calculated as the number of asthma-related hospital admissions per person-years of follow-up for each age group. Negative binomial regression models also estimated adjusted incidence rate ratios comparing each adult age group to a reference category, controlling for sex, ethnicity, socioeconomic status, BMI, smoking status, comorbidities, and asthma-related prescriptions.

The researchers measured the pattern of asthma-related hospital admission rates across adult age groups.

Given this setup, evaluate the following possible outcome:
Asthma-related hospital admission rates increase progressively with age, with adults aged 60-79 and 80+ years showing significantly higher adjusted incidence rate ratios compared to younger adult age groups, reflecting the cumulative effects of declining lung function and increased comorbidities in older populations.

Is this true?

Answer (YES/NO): NO